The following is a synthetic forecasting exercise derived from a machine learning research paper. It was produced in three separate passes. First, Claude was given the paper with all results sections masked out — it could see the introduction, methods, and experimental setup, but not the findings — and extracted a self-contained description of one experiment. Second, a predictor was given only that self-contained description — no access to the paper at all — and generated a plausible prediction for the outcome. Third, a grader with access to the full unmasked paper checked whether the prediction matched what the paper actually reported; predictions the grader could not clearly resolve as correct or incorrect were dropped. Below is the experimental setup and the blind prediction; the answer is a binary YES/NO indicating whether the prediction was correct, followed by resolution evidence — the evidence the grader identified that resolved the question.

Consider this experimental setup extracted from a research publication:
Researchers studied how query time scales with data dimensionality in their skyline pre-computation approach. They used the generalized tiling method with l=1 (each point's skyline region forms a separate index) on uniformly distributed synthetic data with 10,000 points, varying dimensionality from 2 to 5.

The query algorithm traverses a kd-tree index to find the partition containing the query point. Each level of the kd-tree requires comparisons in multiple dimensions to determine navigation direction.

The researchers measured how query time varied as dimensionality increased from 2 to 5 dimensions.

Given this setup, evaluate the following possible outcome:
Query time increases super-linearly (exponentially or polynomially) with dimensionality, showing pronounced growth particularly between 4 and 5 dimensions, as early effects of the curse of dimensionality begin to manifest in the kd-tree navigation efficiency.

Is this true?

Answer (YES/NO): NO